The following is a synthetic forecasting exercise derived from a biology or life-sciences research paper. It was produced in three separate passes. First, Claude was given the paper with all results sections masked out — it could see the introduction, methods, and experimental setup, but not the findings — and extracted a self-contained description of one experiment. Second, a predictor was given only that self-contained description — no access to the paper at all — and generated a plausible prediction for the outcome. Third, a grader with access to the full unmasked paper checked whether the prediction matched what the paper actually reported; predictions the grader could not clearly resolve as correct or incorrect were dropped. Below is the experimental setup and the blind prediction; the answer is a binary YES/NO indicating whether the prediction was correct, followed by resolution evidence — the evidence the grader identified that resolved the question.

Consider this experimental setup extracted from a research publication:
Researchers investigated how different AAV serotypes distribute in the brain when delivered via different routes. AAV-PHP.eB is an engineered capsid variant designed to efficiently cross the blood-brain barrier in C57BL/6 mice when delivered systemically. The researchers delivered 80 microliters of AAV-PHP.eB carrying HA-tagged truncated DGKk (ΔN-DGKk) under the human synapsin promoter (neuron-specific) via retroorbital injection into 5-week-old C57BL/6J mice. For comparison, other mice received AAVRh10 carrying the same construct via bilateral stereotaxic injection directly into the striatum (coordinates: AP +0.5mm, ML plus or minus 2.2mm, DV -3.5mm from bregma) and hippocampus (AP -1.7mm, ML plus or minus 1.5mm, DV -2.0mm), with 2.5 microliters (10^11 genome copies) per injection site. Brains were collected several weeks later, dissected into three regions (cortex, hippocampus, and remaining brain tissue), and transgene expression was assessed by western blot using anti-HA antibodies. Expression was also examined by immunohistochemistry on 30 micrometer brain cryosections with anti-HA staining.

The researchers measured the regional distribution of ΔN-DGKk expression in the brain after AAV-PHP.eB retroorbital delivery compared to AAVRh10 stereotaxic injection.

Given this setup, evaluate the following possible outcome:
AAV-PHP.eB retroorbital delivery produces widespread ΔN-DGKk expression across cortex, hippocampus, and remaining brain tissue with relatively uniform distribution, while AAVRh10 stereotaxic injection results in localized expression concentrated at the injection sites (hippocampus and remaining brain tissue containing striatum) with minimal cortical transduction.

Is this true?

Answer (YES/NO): NO